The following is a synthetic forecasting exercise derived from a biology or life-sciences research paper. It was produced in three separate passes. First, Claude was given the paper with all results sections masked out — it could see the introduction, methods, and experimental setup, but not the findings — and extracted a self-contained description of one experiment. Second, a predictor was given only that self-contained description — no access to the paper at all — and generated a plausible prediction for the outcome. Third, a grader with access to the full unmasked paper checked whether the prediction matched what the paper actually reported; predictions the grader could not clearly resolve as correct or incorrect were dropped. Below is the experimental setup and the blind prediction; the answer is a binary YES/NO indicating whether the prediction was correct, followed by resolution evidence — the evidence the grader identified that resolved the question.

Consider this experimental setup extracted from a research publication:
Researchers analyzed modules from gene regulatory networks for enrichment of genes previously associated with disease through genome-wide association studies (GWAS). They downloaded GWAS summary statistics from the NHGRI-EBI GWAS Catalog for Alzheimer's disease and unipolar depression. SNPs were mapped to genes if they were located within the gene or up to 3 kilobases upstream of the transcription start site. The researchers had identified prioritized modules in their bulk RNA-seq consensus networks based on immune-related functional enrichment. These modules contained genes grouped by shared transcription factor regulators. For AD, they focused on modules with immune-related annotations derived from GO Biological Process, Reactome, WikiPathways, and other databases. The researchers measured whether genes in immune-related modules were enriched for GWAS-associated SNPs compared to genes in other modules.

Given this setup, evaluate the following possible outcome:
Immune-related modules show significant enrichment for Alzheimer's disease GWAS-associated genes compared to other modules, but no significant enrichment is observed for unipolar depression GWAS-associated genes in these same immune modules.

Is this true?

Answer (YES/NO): NO